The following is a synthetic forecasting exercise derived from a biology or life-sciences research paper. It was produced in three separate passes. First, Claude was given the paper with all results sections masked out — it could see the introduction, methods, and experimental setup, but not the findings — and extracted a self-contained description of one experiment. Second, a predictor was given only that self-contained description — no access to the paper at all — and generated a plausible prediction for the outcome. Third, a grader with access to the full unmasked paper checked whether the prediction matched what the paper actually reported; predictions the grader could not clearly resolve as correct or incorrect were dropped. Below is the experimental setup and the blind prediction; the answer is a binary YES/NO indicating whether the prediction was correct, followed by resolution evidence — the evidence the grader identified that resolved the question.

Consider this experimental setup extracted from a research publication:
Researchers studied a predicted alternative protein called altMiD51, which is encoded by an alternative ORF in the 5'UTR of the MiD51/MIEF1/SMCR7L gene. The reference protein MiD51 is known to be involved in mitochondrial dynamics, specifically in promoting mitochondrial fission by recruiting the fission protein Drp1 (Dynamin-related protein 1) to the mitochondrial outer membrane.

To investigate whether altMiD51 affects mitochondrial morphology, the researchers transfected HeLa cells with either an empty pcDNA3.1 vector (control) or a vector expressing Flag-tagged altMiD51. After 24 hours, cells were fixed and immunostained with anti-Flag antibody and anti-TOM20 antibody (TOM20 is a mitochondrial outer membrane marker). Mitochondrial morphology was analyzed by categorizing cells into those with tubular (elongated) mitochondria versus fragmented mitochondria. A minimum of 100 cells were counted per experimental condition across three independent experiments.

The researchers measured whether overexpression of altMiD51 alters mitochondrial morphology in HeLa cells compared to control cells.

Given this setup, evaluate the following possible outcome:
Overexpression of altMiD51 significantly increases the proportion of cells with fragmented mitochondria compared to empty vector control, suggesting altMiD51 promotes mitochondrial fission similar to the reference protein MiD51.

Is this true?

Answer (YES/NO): YES